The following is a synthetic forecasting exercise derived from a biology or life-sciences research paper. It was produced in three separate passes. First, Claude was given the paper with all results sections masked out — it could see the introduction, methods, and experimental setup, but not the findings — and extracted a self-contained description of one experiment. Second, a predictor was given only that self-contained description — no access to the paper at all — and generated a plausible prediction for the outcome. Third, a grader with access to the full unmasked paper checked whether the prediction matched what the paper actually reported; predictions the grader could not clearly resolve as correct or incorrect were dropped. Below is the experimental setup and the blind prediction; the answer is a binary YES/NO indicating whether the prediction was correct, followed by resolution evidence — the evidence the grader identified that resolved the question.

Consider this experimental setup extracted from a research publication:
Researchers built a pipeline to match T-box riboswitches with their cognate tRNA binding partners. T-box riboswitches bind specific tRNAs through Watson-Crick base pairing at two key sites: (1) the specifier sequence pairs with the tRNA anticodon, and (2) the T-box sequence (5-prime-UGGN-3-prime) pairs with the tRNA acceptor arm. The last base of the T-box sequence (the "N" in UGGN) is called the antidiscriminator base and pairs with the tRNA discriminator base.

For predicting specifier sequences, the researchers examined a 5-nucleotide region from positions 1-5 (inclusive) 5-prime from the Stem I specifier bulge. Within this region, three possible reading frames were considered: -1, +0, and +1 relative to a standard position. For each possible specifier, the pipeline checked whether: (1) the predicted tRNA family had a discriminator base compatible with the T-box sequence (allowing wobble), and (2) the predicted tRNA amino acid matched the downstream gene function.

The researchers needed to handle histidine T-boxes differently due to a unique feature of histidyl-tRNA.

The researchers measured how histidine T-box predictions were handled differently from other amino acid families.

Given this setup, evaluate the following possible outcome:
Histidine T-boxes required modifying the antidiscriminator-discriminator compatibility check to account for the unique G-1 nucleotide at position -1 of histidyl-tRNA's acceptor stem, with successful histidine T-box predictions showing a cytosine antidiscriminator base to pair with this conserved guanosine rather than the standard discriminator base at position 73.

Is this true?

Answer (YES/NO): NO